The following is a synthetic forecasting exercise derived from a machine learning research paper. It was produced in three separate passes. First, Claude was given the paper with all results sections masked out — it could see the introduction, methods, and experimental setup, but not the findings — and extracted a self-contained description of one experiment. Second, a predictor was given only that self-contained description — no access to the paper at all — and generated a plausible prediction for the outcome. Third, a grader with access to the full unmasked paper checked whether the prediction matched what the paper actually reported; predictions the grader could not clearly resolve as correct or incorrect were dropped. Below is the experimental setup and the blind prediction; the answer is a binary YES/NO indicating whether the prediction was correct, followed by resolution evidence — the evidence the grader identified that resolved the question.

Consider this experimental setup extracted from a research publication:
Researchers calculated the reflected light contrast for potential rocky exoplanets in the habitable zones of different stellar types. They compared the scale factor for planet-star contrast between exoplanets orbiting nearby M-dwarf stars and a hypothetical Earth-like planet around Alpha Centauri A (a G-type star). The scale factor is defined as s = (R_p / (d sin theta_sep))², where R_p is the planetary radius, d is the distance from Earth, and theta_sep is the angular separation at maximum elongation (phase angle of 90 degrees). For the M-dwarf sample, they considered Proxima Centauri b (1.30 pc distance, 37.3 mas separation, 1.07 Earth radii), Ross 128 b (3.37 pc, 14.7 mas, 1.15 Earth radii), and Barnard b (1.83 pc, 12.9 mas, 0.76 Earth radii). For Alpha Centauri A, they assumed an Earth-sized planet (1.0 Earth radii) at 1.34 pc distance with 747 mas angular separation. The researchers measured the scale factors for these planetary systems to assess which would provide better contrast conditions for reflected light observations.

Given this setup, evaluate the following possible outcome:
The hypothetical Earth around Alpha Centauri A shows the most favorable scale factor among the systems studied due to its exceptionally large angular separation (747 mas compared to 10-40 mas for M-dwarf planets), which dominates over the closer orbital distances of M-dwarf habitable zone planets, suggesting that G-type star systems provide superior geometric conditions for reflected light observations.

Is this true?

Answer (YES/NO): NO